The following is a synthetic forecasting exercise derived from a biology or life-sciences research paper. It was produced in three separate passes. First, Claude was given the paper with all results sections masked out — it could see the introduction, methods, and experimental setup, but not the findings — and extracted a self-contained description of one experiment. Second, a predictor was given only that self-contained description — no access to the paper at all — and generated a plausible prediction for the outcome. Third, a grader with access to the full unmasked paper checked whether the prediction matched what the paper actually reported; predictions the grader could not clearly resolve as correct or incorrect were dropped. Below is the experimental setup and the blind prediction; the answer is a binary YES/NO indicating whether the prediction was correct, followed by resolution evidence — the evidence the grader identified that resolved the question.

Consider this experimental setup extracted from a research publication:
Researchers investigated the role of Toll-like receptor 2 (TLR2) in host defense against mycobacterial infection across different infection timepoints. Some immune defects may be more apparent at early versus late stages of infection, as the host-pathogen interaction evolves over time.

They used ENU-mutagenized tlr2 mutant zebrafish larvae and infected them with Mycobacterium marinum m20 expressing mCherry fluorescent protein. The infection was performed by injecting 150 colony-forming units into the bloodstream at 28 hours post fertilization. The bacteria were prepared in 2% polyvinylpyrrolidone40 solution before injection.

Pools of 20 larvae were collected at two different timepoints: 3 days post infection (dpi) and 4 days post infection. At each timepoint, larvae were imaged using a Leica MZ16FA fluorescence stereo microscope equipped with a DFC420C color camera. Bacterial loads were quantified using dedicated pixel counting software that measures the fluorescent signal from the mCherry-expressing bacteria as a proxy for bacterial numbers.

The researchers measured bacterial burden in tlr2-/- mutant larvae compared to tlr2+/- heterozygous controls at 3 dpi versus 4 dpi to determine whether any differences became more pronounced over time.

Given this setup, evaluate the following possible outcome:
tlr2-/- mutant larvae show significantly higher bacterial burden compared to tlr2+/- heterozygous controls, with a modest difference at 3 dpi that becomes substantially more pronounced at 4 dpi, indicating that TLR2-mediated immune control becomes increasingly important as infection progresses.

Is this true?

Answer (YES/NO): NO